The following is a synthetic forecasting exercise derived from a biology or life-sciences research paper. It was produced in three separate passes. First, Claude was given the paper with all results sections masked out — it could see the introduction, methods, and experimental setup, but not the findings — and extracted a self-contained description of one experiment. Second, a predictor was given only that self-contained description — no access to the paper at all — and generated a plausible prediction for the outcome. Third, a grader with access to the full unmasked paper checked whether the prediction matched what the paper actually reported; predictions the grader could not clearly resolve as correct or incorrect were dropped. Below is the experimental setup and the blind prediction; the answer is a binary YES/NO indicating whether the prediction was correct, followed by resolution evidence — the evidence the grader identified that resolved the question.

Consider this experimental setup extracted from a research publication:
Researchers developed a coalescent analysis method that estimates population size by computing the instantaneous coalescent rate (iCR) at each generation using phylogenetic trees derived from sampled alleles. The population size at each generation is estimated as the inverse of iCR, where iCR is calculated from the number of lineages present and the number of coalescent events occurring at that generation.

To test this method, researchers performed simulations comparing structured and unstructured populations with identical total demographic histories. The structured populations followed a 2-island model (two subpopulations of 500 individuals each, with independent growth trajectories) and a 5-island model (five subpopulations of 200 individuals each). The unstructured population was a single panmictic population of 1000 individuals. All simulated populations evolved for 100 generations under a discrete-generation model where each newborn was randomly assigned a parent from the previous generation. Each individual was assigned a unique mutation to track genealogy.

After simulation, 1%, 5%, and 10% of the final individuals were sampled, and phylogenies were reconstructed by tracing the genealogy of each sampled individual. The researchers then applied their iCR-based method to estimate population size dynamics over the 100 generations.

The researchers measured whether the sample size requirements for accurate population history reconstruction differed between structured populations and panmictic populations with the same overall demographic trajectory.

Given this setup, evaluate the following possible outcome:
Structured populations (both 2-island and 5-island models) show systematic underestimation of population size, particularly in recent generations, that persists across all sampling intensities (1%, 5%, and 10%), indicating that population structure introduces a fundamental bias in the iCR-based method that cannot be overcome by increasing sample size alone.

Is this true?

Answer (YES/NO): NO